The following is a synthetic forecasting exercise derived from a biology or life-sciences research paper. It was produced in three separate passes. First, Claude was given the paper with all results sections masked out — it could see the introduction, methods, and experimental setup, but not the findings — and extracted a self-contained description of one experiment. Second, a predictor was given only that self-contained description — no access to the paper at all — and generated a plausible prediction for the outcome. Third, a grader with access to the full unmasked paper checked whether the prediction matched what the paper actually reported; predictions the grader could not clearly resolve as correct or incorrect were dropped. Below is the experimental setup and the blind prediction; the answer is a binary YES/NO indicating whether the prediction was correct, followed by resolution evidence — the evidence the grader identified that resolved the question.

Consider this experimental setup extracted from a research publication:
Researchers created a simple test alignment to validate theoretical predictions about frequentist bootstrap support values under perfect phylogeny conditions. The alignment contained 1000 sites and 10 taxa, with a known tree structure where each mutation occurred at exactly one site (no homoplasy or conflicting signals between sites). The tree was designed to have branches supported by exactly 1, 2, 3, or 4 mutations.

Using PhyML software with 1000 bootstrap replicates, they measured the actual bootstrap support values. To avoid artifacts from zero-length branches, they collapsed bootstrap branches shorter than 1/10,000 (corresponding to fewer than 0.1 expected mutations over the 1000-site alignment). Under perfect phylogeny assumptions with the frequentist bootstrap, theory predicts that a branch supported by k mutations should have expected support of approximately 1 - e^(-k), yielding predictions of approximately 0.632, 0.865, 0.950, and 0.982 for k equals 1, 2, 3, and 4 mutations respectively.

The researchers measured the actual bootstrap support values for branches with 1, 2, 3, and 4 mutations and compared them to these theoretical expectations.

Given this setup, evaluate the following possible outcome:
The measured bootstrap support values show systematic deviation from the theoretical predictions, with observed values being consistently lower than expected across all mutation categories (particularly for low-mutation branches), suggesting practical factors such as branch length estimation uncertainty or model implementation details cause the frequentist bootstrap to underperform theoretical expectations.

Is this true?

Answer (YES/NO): NO